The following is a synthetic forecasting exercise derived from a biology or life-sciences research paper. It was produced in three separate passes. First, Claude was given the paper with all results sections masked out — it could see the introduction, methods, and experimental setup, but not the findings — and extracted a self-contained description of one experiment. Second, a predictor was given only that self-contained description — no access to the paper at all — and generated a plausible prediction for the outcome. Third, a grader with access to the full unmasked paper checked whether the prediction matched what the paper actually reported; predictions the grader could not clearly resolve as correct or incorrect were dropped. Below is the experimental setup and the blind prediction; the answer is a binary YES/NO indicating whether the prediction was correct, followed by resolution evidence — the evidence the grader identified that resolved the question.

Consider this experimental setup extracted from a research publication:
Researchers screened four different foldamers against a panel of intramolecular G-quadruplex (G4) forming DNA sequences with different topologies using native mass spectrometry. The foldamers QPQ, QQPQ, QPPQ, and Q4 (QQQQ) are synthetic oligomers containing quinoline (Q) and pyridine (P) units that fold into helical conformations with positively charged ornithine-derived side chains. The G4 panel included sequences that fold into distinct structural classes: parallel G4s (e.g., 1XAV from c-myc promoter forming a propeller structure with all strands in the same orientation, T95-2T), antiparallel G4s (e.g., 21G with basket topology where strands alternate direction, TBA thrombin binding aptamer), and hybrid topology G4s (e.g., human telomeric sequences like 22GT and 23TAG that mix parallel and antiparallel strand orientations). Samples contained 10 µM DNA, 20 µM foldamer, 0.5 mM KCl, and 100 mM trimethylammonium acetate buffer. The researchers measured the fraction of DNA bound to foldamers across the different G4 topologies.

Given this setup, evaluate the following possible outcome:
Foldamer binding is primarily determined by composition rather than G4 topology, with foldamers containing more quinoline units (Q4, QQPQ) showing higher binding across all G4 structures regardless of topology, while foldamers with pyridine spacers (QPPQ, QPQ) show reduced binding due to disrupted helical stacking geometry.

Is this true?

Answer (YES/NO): NO